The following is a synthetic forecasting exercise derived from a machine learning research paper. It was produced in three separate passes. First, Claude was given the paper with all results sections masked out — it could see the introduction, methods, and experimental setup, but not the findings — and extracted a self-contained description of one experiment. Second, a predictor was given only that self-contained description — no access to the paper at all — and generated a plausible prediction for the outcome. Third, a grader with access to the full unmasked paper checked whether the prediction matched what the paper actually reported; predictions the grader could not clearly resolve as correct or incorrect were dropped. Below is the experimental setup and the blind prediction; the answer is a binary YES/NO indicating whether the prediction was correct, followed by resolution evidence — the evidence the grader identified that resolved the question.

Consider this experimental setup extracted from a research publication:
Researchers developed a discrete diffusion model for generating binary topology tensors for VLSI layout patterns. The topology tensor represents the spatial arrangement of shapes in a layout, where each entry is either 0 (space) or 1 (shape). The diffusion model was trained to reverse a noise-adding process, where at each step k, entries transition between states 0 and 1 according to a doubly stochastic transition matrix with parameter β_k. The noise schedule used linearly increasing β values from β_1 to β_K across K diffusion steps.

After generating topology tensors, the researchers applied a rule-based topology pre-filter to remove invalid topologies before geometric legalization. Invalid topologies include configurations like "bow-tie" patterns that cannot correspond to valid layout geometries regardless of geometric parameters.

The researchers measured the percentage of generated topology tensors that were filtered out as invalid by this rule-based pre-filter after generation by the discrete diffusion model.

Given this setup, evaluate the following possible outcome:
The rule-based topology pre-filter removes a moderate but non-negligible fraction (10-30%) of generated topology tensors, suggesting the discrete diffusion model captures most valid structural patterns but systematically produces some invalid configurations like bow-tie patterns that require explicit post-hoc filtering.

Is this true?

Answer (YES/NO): NO